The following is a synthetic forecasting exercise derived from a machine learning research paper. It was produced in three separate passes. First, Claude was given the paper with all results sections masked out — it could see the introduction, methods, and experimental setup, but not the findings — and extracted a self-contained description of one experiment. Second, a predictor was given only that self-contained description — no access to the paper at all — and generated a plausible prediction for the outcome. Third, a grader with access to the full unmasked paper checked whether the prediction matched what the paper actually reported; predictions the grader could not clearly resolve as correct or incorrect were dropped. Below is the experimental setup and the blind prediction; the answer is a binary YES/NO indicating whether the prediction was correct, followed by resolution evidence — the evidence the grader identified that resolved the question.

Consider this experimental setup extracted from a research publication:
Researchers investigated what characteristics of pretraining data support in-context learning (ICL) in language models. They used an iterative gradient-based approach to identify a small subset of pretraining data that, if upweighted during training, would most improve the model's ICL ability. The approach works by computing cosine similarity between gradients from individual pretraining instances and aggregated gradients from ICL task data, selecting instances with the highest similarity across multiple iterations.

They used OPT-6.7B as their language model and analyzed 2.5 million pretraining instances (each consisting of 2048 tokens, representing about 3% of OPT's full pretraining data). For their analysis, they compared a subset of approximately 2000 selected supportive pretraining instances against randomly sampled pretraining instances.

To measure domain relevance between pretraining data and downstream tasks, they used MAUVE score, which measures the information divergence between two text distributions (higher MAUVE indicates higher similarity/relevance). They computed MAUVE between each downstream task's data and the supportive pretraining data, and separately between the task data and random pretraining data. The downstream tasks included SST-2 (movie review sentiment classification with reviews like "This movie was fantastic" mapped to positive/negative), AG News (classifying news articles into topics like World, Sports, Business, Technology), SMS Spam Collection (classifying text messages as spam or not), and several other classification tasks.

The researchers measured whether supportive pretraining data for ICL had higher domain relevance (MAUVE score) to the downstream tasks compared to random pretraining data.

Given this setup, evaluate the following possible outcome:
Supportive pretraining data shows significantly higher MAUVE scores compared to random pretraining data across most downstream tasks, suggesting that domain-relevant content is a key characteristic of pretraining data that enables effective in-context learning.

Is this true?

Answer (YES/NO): NO